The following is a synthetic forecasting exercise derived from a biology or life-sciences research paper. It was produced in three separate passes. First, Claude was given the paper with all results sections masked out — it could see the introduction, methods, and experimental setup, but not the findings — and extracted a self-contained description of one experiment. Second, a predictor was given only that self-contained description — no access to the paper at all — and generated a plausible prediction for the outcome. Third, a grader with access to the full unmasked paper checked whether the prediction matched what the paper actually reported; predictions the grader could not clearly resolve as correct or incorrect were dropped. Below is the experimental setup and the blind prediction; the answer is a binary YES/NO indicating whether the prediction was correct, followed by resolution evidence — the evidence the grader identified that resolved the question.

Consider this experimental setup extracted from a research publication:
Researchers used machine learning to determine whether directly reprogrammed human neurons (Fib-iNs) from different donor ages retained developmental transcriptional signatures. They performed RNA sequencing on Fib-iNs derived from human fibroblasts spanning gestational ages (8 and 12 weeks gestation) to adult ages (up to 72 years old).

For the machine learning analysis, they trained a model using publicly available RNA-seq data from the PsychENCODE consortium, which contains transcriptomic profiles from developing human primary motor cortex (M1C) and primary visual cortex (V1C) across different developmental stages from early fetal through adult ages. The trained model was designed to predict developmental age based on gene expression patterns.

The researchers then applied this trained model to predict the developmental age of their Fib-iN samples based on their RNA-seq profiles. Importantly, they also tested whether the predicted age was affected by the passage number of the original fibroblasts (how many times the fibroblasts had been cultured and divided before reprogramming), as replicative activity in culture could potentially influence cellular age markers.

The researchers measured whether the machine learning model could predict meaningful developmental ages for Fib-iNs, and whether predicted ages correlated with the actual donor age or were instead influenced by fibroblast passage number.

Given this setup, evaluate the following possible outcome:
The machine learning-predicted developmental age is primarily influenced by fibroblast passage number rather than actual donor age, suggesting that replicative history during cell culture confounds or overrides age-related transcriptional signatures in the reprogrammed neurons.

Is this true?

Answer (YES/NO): NO